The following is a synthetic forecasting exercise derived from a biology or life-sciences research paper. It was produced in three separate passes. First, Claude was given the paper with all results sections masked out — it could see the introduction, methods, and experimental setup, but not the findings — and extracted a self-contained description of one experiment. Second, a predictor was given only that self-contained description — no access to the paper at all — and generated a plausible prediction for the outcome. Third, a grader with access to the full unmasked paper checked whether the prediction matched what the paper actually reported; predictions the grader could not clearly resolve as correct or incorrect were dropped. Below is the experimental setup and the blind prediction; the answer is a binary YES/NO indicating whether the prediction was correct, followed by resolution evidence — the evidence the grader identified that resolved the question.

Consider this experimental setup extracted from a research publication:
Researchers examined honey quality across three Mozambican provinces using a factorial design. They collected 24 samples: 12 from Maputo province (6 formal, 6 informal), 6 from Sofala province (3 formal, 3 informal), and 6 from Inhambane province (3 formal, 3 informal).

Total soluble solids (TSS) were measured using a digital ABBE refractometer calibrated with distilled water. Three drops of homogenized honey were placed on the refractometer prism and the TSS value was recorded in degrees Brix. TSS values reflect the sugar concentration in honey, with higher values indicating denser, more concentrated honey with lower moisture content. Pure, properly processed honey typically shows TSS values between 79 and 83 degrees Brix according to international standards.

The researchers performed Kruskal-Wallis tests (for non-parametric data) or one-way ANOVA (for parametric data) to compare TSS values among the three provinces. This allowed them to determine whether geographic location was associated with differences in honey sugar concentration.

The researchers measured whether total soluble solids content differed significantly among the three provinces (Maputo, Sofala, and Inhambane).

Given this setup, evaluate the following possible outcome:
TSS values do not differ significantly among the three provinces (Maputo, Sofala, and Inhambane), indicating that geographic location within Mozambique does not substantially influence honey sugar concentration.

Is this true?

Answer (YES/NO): YES